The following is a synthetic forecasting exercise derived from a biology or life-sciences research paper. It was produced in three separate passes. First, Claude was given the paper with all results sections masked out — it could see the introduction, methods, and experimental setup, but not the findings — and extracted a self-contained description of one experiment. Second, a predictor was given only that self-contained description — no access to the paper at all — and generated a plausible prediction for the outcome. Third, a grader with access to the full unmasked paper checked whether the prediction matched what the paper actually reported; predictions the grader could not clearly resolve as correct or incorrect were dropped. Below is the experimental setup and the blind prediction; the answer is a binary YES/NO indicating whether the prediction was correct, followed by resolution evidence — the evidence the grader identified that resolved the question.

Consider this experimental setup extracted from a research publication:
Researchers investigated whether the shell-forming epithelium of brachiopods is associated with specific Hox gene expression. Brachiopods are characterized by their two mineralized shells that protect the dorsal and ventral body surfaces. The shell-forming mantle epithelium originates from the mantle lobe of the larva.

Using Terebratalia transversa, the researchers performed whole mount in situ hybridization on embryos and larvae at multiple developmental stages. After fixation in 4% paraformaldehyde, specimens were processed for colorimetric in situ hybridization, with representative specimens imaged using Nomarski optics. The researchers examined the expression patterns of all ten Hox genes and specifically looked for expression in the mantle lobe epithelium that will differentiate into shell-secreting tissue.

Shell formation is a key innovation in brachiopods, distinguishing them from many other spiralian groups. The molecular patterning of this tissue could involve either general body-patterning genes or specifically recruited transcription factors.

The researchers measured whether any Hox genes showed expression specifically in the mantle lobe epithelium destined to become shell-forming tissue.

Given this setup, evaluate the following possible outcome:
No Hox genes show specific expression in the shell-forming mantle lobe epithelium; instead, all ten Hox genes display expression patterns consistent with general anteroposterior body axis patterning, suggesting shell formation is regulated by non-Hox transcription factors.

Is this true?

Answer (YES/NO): NO